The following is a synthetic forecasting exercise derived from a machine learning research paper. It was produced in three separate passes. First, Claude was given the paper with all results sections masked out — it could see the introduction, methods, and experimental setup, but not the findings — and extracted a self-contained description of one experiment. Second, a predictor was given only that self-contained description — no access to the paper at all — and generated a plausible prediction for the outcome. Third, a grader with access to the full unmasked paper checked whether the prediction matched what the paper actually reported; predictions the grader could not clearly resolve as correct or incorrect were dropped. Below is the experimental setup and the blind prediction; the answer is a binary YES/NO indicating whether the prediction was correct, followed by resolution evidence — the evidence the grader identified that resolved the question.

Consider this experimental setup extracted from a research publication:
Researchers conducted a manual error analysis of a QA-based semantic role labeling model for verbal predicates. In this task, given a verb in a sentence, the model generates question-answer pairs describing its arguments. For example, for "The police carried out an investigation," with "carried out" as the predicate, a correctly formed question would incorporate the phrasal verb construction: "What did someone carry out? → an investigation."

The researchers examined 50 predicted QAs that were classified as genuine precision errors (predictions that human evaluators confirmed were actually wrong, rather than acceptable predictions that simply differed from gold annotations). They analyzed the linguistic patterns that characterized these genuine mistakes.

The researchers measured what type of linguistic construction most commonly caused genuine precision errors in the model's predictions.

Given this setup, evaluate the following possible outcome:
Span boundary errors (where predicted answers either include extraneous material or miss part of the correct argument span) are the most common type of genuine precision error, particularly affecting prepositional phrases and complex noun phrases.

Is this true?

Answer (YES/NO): NO